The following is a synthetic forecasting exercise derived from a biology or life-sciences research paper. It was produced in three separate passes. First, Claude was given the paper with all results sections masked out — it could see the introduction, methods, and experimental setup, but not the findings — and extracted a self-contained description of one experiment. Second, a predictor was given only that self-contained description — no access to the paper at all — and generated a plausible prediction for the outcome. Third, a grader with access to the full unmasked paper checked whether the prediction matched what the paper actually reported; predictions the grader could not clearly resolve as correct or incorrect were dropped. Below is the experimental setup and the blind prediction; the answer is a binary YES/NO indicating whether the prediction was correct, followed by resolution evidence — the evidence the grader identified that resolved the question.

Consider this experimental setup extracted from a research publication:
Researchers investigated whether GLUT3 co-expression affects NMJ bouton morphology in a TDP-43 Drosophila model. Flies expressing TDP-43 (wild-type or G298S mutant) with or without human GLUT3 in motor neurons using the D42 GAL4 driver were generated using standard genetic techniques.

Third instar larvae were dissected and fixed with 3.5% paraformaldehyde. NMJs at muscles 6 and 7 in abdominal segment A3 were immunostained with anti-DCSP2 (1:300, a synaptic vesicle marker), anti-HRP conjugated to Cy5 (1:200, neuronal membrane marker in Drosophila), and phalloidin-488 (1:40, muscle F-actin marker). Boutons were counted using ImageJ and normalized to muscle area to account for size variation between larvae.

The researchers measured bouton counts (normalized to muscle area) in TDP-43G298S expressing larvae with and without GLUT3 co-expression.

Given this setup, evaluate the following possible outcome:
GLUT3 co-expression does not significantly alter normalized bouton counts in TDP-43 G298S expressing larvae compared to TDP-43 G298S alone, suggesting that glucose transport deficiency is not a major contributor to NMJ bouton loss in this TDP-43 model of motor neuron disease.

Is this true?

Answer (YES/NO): NO